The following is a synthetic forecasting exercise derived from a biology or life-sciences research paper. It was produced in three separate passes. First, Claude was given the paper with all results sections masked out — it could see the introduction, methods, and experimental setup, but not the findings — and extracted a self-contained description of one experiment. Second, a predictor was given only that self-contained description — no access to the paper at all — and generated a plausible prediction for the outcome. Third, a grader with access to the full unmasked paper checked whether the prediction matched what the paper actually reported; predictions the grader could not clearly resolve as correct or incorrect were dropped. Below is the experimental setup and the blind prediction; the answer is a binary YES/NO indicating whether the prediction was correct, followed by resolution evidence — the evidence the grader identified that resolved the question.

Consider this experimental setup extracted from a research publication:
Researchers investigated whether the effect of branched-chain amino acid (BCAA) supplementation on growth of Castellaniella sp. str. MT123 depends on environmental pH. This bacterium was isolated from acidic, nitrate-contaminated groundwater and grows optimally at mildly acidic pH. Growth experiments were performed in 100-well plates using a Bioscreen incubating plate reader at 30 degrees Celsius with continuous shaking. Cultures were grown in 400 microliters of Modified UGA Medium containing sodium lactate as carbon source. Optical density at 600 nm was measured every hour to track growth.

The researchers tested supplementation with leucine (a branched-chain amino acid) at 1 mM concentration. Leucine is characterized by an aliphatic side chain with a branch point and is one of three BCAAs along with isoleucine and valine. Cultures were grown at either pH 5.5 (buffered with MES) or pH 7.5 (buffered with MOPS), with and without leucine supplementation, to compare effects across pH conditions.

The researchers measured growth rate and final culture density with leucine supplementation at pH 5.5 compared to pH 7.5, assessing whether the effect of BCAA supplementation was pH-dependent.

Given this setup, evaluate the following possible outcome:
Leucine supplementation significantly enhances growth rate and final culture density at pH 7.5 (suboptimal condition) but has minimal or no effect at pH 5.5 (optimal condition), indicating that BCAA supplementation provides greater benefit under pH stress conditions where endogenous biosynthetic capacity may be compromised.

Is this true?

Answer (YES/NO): NO